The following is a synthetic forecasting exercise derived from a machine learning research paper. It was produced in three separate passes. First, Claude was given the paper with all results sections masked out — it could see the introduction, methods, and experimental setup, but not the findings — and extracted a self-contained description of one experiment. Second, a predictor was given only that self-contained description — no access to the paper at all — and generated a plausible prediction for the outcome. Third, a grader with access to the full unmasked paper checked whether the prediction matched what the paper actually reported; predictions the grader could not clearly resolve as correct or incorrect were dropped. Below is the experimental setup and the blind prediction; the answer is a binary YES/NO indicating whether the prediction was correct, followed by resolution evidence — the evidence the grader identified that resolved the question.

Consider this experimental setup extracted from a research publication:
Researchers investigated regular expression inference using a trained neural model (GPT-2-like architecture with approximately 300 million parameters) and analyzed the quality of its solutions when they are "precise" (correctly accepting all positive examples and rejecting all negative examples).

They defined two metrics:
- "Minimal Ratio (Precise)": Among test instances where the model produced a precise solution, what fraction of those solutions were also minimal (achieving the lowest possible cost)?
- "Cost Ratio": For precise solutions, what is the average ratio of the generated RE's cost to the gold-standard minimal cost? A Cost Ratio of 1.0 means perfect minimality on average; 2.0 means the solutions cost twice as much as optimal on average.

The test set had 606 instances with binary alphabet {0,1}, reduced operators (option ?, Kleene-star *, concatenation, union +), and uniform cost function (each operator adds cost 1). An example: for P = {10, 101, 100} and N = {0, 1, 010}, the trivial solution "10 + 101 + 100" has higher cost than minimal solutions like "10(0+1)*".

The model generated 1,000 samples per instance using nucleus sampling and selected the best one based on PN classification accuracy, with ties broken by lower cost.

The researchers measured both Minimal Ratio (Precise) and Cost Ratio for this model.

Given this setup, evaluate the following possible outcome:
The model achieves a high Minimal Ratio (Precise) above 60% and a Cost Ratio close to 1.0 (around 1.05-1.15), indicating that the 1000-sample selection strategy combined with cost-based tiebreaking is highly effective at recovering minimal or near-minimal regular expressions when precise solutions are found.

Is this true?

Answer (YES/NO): NO